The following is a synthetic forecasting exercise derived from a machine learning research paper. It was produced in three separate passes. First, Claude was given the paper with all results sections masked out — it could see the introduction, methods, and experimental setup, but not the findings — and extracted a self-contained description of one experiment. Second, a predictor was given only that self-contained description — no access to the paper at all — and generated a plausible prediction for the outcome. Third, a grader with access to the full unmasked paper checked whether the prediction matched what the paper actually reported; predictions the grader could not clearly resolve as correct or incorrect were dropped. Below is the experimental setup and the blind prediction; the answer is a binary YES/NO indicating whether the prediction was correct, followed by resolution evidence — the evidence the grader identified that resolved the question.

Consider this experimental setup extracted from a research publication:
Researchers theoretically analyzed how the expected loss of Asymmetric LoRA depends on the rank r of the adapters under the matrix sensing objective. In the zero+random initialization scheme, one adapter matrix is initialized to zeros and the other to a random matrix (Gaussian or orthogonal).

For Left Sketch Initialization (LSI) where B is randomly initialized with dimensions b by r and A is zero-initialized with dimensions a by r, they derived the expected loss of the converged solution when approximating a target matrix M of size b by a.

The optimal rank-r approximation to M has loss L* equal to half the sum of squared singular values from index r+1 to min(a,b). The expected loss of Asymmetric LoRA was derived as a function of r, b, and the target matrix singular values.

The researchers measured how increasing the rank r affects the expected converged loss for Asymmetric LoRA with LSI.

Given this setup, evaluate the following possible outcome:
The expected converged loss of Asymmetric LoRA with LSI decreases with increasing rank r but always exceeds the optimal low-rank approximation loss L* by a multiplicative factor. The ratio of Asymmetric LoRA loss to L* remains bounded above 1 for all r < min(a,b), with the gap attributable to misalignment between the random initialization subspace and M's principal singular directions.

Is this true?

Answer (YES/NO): YES